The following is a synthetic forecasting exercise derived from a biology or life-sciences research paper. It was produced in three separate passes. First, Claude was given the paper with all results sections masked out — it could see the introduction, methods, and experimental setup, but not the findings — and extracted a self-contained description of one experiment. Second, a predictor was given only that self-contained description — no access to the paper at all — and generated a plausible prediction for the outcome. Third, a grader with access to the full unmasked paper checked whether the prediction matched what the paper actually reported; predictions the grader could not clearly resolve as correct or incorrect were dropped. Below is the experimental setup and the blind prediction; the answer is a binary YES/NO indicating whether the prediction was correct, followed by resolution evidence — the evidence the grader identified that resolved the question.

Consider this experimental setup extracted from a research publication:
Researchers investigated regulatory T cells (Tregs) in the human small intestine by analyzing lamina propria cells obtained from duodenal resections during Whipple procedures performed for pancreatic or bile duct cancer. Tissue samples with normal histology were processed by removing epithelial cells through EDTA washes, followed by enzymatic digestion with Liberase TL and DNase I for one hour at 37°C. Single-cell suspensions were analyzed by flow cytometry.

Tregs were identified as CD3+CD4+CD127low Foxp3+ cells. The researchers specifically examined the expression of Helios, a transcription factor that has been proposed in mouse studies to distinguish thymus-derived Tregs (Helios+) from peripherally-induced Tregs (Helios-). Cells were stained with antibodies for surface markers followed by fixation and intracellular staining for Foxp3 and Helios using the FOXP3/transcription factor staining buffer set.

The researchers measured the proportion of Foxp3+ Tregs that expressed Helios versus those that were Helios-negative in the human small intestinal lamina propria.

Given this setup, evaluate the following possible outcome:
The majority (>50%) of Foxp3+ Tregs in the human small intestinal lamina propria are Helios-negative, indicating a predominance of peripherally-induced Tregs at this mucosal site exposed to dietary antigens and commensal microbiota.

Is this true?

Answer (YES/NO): NO